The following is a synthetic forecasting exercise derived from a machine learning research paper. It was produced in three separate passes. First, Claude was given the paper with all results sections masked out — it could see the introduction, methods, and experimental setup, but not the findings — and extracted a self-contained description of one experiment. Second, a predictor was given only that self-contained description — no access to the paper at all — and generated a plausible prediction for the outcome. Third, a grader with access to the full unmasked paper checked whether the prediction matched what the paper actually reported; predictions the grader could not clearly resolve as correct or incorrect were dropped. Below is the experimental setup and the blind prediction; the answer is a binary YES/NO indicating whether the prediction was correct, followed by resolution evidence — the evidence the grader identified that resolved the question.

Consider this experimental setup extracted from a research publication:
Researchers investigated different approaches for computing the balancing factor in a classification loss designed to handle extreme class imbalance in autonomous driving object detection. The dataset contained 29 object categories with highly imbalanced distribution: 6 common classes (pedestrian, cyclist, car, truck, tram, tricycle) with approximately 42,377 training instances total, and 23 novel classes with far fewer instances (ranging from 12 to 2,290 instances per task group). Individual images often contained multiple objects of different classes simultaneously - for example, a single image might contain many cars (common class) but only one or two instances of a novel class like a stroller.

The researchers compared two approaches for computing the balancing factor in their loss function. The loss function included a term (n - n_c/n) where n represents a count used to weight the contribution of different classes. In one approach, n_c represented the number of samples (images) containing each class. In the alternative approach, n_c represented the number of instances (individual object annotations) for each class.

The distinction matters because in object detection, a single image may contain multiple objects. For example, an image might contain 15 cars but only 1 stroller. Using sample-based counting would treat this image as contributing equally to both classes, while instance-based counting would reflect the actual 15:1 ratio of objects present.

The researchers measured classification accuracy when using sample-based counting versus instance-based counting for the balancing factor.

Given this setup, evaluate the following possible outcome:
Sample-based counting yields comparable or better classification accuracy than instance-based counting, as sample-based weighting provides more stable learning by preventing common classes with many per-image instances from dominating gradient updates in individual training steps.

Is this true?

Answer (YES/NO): NO